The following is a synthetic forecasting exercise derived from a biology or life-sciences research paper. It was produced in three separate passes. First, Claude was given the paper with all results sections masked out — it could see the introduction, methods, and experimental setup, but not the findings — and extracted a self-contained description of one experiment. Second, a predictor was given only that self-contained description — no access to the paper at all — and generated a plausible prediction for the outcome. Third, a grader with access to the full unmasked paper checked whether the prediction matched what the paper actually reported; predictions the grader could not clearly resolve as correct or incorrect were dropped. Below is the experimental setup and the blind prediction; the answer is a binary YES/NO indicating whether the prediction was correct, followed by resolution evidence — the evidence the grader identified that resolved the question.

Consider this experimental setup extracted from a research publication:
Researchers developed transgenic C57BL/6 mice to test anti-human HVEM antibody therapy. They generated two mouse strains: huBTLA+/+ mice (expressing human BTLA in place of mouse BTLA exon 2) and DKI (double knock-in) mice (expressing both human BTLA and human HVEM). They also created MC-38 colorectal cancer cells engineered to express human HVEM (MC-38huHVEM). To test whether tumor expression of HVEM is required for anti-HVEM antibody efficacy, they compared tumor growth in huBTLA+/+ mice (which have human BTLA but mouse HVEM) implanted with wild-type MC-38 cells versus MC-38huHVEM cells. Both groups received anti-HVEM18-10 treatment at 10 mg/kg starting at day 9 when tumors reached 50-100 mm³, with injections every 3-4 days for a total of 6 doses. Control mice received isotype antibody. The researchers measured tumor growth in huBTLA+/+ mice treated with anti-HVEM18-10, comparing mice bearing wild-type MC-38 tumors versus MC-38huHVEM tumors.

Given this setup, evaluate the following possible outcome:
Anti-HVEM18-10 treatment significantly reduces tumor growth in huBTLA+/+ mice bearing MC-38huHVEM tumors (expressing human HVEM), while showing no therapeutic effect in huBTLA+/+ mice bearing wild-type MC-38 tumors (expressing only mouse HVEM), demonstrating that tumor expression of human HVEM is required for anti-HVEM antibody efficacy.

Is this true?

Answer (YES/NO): YES